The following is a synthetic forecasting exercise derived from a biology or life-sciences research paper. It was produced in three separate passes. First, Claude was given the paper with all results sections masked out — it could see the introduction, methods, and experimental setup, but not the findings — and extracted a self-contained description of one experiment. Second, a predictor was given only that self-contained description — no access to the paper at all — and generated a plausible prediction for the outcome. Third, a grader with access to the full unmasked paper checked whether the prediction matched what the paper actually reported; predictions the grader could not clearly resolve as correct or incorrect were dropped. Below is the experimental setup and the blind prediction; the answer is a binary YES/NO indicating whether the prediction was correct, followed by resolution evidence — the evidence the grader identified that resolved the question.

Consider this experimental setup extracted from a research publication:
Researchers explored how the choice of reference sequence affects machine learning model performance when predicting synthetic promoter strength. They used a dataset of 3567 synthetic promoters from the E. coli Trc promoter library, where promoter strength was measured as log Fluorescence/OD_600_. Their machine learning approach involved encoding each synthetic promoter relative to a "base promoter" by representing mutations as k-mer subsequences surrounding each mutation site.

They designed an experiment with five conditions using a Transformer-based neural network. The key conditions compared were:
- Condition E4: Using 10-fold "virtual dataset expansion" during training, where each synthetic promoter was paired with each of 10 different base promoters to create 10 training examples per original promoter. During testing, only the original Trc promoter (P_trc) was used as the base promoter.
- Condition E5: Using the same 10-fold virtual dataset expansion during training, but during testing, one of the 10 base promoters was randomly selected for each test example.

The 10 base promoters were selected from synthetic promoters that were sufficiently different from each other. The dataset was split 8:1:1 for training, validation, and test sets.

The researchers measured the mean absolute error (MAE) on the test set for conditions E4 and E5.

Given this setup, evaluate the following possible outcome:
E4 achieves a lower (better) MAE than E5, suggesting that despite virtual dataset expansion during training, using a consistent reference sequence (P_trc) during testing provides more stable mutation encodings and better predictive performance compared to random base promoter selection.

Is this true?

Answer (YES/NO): NO